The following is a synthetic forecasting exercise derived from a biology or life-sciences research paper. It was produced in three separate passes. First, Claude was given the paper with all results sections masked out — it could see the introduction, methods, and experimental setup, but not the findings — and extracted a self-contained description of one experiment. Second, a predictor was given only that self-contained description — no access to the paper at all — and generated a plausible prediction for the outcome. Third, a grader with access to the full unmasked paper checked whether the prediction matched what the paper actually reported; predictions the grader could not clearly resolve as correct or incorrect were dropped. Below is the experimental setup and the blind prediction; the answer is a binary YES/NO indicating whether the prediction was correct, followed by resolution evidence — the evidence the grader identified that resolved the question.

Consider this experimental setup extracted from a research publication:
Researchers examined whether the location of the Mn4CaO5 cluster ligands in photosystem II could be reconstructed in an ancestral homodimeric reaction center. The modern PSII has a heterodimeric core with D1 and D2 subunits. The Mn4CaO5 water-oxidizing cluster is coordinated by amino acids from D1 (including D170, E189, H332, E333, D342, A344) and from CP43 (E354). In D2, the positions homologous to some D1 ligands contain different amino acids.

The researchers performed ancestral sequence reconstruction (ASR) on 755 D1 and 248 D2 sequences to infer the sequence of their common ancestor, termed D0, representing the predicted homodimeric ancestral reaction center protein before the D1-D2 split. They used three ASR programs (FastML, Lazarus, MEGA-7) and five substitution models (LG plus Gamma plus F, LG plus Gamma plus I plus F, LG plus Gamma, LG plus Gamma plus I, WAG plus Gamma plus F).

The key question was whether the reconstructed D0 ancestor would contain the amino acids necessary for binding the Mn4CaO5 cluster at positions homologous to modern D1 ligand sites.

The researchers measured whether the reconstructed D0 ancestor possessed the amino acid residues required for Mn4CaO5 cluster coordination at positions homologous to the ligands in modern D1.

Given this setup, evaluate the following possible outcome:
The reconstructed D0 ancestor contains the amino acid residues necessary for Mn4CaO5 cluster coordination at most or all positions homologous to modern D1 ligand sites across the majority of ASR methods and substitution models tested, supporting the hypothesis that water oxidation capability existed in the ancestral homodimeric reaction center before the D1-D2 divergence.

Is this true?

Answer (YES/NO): YES